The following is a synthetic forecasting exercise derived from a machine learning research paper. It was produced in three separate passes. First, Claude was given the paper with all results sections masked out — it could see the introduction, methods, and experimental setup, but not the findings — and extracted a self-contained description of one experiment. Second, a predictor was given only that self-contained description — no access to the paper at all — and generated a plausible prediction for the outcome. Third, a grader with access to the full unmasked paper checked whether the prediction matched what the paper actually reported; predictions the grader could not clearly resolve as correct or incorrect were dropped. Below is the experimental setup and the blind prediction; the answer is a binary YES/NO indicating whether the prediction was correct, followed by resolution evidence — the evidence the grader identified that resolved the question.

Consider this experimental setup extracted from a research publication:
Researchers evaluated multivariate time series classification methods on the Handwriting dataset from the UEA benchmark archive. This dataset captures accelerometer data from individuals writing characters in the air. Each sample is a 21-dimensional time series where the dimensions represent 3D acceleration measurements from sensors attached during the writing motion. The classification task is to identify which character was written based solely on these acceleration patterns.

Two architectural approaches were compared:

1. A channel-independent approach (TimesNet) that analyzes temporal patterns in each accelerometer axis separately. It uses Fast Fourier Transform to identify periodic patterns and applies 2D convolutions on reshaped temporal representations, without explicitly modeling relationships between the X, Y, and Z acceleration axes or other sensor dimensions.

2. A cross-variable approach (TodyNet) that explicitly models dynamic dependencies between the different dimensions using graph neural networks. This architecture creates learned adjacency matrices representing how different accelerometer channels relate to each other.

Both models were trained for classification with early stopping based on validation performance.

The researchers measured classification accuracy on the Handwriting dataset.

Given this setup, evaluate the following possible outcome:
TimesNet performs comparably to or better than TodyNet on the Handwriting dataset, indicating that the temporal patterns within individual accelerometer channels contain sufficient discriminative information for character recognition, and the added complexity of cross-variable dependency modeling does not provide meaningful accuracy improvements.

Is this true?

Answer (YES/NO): NO